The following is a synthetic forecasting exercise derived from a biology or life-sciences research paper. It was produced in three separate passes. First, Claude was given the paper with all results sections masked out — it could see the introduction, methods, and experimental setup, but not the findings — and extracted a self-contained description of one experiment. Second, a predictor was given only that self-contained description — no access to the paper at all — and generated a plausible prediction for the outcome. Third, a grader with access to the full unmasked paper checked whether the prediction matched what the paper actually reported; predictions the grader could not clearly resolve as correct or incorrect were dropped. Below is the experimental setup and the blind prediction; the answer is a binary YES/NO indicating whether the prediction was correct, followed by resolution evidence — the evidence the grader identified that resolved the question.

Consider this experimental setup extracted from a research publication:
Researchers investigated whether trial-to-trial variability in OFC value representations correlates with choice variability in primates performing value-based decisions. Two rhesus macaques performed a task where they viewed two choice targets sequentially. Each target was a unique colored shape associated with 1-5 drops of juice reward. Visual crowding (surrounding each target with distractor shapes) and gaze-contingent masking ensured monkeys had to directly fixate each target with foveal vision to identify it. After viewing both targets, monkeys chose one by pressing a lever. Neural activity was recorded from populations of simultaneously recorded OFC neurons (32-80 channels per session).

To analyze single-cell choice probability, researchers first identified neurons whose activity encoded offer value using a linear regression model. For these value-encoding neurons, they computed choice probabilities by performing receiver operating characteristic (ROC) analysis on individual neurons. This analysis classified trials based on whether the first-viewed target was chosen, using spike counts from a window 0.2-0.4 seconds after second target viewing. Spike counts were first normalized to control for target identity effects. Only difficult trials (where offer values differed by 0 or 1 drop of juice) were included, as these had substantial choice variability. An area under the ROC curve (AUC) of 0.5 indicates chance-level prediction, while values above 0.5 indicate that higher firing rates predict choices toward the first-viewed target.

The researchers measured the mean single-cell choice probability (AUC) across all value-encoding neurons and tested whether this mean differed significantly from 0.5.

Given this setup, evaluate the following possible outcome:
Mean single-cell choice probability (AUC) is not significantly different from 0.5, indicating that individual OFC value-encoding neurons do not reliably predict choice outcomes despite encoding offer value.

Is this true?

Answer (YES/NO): YES